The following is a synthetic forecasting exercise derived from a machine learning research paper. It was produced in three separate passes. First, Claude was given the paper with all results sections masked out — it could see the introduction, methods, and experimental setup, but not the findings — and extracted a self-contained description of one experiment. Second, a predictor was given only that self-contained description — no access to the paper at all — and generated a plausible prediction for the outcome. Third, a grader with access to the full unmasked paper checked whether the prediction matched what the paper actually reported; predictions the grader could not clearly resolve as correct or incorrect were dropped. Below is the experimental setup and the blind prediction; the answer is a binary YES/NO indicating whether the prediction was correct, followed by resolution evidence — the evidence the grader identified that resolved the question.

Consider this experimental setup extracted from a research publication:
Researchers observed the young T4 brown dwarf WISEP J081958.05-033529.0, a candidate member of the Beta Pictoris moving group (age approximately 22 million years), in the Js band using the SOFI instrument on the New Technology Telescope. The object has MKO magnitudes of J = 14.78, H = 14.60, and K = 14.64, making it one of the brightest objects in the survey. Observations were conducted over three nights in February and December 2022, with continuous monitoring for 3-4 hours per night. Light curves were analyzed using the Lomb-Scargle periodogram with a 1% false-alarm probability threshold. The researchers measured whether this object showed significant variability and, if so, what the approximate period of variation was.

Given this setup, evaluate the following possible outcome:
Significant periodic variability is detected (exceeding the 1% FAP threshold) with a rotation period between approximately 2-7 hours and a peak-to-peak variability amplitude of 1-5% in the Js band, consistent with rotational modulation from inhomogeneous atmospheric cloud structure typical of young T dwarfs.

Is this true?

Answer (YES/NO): NO